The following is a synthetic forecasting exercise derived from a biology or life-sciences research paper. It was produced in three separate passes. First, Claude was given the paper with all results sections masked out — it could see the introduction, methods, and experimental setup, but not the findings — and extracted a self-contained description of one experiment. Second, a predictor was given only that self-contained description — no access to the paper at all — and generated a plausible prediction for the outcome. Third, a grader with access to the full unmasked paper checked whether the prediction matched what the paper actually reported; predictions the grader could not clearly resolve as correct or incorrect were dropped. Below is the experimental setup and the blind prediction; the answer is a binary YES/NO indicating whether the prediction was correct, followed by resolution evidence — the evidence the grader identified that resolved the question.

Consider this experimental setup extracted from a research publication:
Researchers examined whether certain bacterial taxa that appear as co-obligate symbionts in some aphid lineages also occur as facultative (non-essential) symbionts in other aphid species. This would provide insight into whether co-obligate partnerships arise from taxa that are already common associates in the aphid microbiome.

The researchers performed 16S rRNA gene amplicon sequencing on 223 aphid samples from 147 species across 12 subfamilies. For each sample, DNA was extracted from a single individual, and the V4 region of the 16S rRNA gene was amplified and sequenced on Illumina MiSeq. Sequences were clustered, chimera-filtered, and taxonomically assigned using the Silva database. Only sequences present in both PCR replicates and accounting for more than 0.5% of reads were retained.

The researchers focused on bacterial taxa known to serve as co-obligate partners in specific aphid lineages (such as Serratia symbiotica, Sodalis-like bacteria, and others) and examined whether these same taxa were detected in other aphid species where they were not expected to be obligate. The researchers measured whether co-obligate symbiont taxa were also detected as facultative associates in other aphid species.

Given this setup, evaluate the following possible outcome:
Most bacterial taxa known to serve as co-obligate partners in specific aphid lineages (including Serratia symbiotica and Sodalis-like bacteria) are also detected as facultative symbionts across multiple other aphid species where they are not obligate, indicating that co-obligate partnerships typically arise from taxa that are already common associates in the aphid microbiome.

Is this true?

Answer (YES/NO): NO